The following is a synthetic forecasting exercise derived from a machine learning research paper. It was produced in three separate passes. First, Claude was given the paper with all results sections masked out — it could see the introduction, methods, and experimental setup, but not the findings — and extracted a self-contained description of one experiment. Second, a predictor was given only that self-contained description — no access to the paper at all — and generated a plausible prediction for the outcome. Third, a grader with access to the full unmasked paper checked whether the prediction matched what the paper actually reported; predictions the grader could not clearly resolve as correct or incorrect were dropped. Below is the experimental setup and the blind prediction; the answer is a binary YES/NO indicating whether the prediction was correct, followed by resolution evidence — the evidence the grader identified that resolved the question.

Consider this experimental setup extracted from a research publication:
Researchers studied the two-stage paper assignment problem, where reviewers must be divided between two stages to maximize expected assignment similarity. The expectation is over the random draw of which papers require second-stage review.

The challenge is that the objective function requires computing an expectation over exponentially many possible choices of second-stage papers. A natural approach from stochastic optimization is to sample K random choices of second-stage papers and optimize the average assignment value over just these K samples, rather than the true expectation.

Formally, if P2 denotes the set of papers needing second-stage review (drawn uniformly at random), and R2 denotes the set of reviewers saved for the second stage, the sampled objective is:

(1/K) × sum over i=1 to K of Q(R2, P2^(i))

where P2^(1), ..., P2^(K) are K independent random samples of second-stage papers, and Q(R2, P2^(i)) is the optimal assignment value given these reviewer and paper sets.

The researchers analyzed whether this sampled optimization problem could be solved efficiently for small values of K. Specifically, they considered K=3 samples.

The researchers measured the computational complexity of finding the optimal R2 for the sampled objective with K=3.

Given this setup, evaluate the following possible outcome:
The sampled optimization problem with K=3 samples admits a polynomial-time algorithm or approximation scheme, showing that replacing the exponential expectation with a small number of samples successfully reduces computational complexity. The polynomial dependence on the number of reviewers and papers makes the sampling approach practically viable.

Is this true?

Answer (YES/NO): NO